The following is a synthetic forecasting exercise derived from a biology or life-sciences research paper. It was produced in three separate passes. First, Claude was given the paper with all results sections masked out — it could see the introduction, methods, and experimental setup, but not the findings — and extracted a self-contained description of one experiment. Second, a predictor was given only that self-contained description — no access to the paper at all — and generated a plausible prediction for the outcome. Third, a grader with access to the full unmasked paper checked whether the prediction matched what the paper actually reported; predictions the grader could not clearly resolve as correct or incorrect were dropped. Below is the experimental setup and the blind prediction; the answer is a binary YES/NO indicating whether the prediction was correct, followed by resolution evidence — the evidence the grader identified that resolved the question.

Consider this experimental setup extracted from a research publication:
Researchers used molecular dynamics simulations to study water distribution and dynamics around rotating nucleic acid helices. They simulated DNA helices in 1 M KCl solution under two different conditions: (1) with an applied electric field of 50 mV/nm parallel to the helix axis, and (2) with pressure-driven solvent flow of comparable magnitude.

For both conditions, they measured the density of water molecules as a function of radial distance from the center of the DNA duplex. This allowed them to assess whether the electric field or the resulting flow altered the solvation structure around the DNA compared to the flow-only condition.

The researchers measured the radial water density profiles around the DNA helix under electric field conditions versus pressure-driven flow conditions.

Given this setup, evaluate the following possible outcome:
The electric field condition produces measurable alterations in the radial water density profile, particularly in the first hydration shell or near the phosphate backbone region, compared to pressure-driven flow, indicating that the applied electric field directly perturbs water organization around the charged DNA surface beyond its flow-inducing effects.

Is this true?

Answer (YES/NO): NO